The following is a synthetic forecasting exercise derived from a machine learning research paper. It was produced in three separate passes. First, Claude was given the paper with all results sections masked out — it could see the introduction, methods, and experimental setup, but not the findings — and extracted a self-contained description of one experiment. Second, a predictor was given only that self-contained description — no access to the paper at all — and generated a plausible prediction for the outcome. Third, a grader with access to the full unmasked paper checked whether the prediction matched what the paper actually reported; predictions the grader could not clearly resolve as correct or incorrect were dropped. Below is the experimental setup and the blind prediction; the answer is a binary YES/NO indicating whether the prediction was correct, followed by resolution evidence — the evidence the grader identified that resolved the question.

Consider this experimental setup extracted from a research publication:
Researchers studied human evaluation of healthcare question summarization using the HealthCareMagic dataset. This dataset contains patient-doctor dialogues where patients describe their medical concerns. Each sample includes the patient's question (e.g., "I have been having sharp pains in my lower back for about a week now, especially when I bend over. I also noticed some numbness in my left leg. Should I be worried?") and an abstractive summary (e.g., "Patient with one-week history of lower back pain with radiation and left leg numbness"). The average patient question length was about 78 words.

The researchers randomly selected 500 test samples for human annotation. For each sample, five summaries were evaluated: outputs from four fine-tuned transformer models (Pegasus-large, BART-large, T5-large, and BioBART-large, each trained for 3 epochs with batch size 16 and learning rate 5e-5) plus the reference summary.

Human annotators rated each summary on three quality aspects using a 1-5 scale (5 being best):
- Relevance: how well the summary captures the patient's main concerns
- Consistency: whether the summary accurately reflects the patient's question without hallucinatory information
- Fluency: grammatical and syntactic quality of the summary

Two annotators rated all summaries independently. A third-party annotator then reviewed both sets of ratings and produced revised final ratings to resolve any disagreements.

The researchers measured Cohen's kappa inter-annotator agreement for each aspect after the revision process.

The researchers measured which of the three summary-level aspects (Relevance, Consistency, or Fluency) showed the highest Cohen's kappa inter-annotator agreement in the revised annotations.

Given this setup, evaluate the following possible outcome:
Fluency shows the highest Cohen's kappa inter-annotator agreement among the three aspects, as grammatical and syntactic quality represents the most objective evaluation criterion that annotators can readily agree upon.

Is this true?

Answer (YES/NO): NO